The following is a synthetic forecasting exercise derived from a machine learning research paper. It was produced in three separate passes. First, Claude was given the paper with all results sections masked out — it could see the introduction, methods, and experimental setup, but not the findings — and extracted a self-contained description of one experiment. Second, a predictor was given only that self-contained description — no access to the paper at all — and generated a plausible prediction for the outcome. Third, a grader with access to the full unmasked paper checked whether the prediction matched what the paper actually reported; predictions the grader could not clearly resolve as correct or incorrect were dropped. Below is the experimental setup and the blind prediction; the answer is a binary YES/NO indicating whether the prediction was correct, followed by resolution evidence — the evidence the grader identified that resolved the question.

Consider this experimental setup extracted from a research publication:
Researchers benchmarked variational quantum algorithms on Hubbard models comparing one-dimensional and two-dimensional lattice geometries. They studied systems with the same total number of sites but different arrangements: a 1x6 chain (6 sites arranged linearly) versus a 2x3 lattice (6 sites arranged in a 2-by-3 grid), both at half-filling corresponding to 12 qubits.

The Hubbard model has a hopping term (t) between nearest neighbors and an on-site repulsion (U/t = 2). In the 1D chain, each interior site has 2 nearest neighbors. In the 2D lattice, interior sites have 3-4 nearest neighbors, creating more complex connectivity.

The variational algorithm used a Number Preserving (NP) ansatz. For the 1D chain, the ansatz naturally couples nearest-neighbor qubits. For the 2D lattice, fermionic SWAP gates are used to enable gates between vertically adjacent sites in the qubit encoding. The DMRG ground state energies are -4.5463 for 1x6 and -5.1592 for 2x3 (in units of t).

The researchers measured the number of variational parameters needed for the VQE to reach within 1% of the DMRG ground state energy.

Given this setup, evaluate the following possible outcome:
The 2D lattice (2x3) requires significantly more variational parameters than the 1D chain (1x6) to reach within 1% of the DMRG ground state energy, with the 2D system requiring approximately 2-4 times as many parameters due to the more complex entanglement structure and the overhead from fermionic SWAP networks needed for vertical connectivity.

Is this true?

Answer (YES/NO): NO